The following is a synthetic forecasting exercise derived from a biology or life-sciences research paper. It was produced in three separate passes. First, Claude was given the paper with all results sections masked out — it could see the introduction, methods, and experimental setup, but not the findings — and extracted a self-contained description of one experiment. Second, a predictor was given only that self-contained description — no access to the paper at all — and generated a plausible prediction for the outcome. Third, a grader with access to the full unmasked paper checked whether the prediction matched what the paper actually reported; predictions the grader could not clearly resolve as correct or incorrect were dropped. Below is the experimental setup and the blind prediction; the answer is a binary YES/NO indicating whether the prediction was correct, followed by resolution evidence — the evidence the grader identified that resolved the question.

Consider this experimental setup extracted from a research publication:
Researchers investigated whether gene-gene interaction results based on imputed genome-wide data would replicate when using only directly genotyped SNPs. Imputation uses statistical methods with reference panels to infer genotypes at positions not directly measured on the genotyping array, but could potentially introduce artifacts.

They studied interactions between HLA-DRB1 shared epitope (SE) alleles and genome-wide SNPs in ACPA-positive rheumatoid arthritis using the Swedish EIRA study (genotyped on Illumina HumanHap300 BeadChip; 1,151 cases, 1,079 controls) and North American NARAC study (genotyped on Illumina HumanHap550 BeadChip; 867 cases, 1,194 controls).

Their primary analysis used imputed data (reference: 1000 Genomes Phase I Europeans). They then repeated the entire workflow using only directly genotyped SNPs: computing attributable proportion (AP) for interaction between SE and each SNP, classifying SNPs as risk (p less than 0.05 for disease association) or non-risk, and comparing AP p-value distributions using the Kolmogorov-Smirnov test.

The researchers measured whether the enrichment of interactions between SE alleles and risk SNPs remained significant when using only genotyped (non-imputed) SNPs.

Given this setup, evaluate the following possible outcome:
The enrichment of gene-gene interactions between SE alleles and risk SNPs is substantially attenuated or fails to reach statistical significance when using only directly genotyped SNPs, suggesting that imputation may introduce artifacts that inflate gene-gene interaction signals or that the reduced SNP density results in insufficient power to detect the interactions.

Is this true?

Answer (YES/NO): NO